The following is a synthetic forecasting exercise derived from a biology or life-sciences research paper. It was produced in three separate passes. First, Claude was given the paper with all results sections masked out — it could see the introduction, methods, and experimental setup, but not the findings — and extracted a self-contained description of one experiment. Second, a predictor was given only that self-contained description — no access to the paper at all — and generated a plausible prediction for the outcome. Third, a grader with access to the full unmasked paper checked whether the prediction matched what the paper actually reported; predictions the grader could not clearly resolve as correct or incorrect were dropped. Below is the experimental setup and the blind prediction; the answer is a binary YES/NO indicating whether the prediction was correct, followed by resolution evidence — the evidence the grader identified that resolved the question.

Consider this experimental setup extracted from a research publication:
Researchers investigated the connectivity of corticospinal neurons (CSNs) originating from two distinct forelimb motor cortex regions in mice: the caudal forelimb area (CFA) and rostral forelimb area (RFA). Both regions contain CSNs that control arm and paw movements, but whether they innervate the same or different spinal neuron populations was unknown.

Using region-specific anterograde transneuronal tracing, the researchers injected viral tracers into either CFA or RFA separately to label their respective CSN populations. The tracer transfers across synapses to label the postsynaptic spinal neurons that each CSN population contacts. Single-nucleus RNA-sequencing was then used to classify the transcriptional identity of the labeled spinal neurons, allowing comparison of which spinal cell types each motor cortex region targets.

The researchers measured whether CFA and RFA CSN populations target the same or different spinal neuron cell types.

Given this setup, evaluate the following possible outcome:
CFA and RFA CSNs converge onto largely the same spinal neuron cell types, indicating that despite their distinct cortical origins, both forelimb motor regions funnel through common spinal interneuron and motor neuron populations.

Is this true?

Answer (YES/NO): YES